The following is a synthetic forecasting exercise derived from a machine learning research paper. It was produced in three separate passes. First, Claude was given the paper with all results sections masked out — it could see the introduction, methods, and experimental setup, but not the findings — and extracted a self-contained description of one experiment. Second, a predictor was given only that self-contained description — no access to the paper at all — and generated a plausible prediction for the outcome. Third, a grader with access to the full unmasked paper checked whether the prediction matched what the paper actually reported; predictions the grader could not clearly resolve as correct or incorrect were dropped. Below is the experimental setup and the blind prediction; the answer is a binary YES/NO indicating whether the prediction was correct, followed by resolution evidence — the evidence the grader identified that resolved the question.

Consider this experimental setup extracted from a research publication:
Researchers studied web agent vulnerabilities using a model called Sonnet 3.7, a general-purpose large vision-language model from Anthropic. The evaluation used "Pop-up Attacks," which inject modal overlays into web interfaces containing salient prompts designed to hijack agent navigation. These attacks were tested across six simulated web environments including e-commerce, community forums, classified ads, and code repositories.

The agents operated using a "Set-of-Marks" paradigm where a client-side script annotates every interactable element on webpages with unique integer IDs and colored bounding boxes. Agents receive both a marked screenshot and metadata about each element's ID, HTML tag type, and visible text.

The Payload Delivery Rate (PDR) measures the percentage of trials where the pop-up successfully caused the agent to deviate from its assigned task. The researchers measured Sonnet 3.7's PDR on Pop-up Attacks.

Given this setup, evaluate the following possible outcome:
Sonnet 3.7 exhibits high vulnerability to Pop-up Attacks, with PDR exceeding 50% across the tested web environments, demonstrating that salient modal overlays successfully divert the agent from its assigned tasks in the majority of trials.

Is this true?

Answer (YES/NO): YES